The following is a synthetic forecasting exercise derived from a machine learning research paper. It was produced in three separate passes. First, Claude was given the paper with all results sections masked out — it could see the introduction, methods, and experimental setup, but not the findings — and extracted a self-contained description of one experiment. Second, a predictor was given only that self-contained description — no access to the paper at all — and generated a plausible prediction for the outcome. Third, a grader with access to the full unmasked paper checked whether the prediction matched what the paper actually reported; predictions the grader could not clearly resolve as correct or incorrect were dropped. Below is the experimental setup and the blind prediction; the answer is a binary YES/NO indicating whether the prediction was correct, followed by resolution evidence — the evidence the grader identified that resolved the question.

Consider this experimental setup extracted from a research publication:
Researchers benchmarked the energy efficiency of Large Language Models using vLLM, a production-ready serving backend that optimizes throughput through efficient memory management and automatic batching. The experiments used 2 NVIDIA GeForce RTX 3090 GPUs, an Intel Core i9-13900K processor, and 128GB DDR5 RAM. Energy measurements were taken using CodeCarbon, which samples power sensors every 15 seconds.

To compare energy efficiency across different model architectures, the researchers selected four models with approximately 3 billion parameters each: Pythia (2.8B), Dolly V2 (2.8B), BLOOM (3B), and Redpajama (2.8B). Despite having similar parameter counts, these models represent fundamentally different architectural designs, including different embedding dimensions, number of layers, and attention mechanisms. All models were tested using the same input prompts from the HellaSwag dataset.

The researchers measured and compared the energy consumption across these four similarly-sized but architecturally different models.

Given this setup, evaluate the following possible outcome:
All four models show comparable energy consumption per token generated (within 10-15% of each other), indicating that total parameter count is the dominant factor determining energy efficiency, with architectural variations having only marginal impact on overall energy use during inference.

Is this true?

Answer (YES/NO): NO